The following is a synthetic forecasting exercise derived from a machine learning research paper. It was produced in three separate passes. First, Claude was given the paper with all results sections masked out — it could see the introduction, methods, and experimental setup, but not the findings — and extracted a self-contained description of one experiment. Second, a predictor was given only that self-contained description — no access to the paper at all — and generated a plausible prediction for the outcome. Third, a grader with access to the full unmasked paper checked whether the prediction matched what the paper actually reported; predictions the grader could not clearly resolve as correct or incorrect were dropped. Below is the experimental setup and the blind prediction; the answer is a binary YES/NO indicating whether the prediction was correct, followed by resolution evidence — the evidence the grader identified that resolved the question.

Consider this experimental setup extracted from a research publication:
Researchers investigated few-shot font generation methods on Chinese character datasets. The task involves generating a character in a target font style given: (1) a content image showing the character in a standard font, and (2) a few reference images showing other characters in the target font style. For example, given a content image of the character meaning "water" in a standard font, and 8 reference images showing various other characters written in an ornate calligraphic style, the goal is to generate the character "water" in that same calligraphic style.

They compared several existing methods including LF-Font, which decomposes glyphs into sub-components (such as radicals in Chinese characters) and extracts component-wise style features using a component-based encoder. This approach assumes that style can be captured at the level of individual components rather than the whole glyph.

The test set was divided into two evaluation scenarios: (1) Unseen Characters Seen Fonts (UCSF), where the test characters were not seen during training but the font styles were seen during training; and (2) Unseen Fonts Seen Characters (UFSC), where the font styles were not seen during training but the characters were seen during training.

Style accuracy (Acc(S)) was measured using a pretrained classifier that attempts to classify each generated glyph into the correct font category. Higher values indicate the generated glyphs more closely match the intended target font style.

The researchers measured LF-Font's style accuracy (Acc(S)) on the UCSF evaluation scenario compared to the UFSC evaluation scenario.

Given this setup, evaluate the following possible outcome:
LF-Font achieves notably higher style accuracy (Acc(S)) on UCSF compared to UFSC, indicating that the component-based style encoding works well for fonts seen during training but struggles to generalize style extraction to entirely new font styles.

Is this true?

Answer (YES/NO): NO